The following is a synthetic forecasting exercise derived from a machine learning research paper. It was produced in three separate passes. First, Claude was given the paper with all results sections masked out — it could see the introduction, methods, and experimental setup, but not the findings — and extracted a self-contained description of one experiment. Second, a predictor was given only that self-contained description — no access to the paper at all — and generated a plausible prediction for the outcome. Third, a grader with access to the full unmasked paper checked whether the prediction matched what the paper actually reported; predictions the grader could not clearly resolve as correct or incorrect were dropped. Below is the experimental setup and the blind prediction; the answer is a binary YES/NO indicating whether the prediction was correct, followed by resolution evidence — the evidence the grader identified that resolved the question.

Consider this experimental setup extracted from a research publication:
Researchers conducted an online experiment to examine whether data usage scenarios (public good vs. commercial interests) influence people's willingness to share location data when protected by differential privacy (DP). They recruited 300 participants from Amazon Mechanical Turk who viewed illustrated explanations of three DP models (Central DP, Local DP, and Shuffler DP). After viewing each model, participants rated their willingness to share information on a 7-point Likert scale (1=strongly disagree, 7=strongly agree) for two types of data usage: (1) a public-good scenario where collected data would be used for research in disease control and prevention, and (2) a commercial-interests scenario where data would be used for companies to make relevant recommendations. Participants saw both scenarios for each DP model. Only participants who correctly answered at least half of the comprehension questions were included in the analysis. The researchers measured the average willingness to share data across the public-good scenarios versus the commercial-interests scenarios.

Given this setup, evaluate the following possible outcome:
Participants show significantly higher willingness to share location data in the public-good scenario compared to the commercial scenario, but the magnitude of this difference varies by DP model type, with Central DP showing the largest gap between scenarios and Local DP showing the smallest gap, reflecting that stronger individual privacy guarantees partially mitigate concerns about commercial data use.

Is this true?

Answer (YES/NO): NO